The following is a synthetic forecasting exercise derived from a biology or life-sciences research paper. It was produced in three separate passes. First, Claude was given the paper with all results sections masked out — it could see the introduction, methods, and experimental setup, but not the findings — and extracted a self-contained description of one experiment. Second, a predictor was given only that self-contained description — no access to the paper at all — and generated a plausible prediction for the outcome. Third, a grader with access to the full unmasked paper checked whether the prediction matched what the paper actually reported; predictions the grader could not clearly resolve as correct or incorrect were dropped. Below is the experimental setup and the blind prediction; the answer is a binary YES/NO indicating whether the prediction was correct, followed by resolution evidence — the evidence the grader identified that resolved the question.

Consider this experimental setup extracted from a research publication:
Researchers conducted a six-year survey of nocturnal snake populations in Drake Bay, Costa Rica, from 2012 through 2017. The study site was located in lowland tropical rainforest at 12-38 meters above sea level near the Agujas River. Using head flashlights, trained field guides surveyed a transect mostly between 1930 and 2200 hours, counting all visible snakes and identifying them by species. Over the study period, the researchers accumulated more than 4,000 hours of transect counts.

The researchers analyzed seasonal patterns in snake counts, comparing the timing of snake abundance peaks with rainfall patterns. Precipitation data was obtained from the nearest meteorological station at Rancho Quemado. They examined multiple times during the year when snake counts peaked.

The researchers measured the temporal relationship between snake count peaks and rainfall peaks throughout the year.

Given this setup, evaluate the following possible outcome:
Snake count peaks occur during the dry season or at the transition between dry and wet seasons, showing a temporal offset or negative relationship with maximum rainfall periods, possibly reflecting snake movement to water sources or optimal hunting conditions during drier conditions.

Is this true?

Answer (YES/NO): NO